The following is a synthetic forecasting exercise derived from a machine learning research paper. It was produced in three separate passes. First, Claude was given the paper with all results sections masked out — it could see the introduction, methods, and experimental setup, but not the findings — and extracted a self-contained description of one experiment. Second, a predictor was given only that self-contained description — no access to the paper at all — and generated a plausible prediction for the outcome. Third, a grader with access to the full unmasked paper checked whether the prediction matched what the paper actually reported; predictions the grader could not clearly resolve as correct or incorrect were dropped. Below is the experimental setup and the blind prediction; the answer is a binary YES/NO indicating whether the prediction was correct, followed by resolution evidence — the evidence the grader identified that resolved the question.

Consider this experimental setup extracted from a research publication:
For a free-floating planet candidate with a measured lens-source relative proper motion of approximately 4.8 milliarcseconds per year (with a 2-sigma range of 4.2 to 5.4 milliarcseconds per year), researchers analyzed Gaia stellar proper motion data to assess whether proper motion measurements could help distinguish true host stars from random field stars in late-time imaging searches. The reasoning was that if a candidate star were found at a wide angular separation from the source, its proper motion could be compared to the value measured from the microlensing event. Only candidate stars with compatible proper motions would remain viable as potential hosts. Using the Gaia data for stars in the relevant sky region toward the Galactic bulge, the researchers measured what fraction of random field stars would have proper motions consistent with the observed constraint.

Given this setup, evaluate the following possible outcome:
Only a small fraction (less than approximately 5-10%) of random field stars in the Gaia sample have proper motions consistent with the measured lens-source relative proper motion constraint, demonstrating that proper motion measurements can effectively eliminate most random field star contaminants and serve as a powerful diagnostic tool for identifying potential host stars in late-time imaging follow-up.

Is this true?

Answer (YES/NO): NO